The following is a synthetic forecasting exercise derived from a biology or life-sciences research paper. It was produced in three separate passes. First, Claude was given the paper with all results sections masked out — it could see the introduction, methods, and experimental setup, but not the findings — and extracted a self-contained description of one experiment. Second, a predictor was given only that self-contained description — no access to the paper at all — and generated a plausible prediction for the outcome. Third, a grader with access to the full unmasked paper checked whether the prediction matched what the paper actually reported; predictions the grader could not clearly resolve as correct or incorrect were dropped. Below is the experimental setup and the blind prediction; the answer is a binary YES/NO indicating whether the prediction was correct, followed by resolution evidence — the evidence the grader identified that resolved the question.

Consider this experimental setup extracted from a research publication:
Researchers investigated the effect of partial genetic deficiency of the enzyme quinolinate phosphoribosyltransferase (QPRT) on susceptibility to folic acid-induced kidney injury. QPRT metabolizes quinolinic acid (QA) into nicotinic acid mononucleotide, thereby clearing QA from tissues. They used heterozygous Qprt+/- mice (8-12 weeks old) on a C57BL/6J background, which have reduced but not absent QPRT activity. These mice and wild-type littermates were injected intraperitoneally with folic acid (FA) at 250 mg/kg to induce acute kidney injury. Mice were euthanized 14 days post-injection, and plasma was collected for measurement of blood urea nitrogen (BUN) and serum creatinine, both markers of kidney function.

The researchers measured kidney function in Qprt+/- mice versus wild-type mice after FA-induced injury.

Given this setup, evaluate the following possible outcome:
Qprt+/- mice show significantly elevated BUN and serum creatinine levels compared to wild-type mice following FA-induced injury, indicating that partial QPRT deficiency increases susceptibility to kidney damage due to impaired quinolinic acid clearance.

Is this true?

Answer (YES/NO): YES